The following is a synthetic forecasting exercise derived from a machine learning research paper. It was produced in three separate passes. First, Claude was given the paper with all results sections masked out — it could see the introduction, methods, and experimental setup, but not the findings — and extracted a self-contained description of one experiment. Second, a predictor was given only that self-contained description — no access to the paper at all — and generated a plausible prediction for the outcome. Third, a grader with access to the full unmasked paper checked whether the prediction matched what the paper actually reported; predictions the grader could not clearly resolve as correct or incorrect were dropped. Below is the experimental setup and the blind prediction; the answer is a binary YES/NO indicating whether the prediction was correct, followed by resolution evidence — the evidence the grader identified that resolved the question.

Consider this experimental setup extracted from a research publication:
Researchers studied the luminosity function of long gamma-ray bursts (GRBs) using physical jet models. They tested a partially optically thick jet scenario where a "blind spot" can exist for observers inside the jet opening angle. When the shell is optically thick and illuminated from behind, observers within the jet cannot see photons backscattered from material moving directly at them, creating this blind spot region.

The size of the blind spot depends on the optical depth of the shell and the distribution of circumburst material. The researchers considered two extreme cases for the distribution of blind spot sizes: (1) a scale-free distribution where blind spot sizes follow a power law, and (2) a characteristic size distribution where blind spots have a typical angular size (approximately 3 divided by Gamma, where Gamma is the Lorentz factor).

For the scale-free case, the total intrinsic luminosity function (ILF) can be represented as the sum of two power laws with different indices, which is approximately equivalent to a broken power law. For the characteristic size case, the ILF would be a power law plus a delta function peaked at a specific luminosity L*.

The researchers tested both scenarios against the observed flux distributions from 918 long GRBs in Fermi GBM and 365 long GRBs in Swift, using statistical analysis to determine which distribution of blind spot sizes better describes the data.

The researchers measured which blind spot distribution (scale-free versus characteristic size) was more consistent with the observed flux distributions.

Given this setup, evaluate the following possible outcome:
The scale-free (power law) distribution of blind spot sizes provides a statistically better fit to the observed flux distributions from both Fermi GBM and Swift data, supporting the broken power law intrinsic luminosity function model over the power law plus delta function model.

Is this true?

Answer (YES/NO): YES